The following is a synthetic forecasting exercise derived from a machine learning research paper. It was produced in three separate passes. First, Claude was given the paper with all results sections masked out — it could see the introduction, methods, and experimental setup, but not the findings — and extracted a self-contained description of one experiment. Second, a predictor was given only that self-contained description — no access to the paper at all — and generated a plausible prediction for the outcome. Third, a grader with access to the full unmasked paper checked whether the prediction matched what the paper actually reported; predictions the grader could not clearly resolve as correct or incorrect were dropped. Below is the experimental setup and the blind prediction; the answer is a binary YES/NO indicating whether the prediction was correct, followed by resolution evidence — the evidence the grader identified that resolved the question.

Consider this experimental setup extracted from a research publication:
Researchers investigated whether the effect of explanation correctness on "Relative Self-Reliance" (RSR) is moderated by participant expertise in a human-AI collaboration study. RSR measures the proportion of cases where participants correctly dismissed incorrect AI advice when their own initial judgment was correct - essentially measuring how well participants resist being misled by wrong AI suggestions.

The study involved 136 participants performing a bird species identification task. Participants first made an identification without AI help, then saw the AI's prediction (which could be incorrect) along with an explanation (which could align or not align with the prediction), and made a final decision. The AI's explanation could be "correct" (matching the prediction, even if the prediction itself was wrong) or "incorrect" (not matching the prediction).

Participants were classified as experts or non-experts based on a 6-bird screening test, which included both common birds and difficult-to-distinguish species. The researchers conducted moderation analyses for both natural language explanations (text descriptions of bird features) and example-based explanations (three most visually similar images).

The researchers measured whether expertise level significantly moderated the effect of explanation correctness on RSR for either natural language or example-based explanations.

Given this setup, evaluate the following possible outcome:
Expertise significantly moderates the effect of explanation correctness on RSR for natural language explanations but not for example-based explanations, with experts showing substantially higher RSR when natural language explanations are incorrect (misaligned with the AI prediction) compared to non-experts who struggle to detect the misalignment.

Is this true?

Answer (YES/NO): NO